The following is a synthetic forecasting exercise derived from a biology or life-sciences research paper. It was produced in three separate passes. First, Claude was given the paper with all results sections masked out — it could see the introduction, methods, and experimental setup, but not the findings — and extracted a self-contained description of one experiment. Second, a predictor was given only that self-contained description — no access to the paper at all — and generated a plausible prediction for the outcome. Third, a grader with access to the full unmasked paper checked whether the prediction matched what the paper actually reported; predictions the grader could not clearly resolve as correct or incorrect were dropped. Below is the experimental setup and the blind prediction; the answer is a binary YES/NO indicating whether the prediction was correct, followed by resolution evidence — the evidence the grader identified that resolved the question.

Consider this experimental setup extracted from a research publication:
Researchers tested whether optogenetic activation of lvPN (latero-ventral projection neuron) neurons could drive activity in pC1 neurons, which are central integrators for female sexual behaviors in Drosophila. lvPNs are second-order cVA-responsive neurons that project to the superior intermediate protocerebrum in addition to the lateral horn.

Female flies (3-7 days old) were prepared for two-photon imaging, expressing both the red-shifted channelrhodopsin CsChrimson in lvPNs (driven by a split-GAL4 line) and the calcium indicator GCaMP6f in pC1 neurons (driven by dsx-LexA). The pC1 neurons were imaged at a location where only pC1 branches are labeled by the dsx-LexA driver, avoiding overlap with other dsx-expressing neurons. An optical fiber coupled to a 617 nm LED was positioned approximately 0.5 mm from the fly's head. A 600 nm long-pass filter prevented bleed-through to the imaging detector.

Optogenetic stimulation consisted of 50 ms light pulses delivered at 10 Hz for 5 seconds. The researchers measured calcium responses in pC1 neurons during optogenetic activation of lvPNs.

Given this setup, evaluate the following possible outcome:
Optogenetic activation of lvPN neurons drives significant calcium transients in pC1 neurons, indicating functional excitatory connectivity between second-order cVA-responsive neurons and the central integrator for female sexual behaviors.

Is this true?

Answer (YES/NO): YES